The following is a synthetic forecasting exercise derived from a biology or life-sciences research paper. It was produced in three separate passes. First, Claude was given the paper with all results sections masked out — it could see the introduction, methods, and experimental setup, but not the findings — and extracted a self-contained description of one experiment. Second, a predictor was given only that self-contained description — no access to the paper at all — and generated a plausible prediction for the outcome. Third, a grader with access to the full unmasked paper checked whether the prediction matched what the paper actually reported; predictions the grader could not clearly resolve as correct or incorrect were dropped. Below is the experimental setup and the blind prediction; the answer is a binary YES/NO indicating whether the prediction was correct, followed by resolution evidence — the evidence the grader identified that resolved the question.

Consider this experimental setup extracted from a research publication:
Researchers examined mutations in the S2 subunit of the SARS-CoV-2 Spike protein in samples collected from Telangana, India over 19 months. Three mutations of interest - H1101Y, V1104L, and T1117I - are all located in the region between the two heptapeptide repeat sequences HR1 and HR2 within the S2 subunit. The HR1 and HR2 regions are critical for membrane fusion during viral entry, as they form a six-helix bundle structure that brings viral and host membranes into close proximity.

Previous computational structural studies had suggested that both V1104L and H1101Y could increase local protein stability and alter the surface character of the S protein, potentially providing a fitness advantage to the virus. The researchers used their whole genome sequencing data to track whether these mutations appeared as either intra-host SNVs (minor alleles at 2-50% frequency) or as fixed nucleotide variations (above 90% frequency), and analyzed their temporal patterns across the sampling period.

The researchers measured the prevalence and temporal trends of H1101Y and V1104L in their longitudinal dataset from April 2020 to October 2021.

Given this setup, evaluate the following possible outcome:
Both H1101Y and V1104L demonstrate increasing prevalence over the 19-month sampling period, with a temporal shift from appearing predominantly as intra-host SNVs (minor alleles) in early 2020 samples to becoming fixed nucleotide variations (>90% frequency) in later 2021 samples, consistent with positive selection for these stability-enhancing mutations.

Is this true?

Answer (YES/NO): NO